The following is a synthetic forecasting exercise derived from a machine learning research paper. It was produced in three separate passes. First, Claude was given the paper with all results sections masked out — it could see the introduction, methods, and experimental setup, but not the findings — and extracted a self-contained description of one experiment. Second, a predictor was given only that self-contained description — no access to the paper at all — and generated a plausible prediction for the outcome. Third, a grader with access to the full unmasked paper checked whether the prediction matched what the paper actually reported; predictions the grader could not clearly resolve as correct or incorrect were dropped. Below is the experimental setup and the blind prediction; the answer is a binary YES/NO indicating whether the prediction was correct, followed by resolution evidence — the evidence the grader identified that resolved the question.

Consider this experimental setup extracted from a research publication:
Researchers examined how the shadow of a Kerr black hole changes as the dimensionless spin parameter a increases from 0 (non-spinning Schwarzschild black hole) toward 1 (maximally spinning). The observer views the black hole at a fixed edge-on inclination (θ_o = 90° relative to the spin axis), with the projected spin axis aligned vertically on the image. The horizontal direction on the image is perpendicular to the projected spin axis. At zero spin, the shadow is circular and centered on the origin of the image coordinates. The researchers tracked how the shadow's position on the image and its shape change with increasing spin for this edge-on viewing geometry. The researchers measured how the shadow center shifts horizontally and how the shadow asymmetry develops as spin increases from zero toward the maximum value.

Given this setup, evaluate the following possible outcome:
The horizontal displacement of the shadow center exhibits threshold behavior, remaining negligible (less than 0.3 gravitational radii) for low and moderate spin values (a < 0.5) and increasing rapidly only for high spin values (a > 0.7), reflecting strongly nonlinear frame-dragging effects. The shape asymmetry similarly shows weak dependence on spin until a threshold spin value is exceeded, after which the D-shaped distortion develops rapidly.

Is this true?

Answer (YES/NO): NO